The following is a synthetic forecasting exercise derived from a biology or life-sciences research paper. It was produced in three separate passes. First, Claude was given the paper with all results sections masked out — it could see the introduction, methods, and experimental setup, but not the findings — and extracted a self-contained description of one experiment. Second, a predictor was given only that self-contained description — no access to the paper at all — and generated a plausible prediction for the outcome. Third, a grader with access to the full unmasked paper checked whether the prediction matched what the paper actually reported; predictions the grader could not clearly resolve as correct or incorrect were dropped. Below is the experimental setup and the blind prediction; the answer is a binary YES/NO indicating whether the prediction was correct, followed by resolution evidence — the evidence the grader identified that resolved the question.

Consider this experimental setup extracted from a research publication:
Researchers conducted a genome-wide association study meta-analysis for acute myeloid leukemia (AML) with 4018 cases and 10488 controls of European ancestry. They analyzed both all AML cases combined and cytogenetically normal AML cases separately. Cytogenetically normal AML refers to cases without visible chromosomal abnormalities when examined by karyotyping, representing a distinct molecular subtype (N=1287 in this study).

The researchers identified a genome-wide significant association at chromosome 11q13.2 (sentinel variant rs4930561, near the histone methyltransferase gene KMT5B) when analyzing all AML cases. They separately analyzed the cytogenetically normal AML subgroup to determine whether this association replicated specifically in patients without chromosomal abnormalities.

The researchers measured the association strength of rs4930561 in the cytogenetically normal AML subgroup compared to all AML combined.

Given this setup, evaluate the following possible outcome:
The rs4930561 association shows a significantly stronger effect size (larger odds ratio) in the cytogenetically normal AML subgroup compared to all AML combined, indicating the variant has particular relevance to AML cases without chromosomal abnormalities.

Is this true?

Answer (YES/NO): NO